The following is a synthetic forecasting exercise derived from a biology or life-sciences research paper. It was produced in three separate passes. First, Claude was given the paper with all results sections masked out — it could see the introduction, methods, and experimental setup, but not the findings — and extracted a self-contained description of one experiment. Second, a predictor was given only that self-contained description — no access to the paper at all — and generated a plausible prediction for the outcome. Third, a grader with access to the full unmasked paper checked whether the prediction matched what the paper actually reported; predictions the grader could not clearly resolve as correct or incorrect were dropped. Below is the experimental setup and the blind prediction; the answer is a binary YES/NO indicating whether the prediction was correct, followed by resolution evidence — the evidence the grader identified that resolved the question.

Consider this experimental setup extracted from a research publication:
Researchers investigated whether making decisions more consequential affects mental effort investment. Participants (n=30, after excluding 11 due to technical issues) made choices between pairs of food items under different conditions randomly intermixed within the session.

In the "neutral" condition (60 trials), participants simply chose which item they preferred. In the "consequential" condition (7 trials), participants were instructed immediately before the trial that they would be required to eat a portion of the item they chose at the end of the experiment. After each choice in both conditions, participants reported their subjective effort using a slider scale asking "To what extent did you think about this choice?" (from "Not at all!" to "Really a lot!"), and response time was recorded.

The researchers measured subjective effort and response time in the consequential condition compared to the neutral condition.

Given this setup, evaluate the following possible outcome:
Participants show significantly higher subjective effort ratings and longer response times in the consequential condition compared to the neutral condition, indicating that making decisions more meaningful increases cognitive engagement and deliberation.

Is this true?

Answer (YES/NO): YES